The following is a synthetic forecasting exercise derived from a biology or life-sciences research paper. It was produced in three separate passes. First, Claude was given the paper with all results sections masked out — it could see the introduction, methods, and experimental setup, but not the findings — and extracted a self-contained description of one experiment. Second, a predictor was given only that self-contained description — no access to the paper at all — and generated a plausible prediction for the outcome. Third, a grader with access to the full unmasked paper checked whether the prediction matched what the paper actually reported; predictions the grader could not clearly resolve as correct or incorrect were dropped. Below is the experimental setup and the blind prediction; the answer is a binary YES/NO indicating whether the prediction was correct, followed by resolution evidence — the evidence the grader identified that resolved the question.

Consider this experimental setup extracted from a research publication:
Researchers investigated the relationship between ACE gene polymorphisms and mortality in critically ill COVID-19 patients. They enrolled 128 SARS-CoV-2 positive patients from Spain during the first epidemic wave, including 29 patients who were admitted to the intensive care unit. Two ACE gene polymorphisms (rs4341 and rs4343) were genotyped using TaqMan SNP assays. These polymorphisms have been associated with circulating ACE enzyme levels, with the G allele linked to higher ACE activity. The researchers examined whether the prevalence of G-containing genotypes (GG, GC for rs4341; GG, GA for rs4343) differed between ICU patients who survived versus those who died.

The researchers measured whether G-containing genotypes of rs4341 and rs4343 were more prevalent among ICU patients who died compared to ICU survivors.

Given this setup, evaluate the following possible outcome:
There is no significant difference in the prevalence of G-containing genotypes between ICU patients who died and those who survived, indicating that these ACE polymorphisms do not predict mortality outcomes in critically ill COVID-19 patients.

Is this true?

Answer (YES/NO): NO